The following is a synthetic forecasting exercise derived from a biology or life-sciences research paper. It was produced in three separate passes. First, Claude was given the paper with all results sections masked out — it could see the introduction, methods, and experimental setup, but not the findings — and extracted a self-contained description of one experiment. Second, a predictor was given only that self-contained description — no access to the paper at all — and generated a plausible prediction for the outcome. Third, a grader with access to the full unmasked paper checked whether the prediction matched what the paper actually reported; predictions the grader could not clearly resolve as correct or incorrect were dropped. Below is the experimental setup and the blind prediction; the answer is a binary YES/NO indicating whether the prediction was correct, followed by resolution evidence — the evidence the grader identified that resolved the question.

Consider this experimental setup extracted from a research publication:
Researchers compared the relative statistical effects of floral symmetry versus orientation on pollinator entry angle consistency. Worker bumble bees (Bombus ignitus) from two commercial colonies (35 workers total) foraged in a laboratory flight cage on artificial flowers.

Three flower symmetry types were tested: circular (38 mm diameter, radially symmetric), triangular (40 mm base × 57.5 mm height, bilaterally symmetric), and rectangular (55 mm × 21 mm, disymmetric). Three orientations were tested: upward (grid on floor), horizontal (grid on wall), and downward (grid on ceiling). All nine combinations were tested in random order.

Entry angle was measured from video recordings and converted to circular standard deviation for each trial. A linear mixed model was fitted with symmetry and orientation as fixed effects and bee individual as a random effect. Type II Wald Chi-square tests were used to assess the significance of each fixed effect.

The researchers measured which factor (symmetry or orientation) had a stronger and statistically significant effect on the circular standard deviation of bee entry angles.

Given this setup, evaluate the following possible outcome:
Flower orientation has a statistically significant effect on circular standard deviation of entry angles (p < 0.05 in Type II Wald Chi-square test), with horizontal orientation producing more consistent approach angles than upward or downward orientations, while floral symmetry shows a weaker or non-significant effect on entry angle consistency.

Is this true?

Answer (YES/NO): YES